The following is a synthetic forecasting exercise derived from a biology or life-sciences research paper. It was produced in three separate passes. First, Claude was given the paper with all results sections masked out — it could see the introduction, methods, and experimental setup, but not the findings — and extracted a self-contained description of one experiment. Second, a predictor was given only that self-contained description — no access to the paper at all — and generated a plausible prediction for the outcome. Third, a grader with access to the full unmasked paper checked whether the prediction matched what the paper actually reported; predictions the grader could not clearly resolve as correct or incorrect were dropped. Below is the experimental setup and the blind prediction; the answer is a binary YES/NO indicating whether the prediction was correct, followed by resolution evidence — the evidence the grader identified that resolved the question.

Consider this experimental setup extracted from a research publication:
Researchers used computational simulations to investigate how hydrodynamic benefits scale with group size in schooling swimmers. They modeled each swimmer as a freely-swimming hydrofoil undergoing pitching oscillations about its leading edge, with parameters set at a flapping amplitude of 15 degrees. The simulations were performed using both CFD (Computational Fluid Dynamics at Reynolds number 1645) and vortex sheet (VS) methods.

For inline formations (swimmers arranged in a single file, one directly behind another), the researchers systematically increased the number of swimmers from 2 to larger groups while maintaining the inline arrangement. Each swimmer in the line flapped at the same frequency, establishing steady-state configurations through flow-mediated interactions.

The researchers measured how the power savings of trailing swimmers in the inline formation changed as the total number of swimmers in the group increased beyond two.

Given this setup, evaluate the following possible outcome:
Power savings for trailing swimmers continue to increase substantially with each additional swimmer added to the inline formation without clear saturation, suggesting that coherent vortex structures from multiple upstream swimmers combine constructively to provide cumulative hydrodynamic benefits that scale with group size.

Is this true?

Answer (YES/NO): NO